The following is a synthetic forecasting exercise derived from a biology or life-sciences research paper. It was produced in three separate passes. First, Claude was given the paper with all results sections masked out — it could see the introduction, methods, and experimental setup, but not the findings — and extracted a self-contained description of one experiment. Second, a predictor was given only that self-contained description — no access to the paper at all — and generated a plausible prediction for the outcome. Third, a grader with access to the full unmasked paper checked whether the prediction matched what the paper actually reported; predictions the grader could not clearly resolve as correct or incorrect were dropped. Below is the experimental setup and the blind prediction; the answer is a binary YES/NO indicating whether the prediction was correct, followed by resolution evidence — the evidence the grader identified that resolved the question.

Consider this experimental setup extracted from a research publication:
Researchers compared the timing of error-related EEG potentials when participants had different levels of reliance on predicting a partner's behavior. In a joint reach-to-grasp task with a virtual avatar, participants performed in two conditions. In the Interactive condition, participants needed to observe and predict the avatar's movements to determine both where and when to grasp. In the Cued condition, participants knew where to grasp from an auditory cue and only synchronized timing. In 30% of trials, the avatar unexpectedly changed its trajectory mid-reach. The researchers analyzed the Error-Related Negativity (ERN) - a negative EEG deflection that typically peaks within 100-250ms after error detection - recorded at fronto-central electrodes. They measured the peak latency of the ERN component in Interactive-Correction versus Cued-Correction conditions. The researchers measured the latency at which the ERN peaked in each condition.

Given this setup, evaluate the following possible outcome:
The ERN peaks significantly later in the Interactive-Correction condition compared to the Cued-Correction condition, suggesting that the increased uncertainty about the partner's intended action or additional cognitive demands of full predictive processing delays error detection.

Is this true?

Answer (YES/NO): NO